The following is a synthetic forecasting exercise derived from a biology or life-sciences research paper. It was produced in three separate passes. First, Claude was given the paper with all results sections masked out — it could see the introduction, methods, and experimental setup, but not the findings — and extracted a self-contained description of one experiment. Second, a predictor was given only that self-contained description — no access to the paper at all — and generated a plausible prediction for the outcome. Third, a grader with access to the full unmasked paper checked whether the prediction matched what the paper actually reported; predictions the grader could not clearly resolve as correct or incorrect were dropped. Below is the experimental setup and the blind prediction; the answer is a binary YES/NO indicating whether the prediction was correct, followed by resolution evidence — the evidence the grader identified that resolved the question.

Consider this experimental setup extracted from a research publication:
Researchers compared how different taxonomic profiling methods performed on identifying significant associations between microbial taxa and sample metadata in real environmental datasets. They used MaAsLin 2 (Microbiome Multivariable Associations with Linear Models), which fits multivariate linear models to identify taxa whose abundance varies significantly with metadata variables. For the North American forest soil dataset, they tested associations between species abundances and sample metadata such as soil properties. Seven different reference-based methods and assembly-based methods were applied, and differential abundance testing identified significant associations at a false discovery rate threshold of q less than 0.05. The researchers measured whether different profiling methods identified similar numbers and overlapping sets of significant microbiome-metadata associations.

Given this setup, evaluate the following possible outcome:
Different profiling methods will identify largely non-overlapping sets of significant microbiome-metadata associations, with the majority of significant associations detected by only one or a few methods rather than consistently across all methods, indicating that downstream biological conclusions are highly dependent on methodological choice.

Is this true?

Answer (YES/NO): YES